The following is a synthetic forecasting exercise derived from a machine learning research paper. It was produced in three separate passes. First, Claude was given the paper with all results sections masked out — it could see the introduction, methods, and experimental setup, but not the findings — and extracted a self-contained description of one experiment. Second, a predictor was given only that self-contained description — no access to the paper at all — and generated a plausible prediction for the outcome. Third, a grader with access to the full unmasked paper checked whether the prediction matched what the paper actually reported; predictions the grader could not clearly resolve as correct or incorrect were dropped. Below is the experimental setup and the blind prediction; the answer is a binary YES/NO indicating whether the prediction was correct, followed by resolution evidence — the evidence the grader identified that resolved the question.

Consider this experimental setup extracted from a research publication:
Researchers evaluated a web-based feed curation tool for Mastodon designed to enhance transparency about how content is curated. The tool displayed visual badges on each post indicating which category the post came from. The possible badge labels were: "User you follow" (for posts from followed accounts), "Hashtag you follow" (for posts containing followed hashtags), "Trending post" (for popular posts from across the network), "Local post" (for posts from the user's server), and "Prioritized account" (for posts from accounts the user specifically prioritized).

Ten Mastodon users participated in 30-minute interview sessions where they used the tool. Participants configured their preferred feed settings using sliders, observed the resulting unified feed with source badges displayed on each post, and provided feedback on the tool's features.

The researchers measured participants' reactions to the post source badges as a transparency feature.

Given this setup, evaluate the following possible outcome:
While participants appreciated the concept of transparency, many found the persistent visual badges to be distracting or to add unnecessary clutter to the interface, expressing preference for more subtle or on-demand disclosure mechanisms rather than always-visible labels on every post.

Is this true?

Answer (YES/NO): NO